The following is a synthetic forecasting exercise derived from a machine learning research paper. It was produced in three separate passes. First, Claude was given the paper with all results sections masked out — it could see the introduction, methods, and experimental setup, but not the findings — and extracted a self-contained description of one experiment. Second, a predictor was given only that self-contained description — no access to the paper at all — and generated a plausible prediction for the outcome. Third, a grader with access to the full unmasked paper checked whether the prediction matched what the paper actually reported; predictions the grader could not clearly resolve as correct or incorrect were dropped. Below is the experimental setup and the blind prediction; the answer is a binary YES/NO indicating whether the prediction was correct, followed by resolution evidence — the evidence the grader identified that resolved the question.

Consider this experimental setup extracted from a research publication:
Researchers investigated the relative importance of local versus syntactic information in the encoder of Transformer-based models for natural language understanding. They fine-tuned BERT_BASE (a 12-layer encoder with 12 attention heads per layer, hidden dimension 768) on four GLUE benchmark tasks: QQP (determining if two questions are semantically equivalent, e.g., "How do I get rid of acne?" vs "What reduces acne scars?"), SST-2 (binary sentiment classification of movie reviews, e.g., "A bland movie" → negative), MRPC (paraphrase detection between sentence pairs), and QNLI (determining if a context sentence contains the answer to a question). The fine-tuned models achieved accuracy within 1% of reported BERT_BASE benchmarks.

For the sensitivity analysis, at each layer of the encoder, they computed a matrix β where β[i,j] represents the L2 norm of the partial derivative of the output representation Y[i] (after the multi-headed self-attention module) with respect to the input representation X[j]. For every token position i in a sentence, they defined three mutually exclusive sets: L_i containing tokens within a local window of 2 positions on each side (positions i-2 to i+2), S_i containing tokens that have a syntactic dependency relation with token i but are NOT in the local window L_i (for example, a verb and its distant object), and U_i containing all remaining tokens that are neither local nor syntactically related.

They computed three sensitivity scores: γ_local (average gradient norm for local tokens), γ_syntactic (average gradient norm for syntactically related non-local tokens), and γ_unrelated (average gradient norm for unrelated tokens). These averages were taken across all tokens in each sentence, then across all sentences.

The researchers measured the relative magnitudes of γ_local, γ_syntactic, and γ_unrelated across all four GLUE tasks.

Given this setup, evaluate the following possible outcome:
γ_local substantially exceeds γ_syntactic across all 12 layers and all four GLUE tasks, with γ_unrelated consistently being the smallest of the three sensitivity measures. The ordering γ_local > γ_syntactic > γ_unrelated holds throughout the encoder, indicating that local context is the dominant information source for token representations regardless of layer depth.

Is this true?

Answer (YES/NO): YES